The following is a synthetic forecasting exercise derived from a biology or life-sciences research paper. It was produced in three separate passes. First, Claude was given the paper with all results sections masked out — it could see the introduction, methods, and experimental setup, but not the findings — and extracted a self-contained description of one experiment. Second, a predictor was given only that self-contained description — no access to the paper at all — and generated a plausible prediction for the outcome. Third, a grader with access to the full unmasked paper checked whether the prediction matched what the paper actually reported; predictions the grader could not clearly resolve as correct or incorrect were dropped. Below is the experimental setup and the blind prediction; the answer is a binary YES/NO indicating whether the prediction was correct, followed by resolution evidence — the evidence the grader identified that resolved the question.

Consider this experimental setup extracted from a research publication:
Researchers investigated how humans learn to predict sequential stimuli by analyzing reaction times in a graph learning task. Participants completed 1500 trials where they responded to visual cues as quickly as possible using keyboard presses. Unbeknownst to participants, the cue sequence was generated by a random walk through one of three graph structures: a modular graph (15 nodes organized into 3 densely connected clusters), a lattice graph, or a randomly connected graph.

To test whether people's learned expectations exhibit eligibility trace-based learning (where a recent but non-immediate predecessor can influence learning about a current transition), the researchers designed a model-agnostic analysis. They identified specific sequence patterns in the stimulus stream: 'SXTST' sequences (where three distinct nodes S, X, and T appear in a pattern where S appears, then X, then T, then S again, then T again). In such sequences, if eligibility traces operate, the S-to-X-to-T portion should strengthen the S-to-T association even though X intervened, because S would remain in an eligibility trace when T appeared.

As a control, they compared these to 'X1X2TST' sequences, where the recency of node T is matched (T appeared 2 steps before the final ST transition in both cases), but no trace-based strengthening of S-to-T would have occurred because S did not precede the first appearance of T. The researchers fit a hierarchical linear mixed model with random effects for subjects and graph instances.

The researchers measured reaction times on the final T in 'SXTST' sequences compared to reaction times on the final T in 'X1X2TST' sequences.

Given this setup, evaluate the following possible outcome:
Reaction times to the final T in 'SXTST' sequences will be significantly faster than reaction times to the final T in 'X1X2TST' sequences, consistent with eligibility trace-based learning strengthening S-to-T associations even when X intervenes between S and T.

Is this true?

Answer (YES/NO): YES